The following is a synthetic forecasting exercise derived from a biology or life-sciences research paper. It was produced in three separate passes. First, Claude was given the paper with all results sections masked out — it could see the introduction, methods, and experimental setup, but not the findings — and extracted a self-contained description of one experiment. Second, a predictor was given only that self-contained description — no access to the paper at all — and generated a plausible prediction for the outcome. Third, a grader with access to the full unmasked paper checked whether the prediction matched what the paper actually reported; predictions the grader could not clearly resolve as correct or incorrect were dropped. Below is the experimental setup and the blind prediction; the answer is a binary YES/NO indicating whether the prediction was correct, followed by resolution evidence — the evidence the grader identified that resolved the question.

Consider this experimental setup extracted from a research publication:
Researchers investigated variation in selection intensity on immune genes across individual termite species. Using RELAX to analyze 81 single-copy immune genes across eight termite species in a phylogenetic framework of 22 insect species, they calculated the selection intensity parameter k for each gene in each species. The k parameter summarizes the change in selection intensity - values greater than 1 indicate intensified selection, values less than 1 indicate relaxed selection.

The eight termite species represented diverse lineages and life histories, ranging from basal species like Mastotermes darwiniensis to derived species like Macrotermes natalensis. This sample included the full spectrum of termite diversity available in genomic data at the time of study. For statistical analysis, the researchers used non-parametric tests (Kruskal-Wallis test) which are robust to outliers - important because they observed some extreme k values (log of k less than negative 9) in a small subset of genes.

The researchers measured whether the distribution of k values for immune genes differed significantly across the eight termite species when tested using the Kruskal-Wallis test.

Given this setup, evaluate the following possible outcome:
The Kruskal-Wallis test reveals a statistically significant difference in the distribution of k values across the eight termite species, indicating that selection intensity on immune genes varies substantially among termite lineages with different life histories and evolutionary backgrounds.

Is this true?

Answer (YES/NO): NO